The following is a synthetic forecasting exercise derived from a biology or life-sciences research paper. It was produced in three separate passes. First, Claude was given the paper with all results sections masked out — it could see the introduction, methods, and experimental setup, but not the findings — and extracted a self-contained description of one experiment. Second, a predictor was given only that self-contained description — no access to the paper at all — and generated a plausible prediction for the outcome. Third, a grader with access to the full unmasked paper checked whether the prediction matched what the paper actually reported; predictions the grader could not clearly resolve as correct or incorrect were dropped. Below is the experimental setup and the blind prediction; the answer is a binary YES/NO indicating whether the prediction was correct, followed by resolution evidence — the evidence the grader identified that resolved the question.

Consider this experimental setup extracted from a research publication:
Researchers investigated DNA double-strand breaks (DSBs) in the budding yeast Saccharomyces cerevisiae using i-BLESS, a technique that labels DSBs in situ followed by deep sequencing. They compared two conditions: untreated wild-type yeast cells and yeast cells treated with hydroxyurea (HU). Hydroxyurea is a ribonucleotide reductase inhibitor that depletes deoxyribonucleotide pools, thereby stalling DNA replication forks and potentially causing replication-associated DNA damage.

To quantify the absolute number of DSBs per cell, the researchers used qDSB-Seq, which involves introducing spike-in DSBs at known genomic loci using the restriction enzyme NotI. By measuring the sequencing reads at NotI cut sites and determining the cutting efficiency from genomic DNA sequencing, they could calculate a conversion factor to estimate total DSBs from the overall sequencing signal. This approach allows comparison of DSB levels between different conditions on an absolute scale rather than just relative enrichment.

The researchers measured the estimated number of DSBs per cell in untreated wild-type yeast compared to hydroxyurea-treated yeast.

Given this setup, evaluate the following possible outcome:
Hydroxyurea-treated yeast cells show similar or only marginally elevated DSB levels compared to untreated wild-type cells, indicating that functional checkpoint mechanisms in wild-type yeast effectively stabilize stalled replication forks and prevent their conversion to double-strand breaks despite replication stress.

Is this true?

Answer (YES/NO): NO